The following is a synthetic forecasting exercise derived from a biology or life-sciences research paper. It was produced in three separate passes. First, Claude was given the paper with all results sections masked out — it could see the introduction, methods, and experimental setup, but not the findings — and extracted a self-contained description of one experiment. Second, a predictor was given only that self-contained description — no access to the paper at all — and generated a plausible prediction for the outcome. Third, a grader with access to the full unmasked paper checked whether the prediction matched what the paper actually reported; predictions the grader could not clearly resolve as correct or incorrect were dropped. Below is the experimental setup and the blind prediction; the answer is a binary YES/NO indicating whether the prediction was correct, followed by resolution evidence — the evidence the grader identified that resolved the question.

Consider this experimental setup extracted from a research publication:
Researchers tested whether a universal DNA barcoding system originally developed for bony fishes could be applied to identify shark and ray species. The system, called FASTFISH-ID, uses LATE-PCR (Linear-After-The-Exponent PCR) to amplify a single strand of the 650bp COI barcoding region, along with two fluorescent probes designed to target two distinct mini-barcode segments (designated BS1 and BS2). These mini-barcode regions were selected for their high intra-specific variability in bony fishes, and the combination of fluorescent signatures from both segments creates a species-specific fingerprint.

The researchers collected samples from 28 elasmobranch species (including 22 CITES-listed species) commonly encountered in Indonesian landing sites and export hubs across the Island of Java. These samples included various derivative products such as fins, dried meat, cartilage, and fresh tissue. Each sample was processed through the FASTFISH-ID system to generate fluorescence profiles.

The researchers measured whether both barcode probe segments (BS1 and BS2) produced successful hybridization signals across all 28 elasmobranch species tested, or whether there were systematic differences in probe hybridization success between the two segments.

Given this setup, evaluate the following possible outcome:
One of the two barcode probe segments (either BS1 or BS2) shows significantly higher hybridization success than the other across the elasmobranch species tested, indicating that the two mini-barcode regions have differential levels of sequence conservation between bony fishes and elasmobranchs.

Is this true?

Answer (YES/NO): YES